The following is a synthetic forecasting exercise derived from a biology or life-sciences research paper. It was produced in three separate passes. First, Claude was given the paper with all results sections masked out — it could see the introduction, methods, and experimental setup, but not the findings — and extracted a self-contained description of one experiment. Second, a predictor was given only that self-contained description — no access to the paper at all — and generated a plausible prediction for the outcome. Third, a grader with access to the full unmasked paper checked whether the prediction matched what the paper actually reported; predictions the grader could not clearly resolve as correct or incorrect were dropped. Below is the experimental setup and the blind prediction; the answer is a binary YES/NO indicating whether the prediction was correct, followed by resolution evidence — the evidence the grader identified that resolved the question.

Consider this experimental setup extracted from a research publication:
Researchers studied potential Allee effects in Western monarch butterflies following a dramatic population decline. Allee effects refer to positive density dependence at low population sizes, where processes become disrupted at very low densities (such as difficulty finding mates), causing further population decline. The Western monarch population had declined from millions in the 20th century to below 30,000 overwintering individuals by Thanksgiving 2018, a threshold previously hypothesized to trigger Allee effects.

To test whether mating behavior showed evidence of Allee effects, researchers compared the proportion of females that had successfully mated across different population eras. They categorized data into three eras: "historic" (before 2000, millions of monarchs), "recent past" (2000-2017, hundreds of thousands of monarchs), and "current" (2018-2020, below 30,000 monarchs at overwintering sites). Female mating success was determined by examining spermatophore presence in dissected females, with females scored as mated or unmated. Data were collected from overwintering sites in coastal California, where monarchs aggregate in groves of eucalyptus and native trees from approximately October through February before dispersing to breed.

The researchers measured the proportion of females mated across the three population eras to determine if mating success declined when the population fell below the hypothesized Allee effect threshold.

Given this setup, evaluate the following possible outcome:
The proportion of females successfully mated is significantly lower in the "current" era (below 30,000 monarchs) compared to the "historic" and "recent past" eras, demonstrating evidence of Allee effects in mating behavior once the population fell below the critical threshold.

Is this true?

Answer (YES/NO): NO